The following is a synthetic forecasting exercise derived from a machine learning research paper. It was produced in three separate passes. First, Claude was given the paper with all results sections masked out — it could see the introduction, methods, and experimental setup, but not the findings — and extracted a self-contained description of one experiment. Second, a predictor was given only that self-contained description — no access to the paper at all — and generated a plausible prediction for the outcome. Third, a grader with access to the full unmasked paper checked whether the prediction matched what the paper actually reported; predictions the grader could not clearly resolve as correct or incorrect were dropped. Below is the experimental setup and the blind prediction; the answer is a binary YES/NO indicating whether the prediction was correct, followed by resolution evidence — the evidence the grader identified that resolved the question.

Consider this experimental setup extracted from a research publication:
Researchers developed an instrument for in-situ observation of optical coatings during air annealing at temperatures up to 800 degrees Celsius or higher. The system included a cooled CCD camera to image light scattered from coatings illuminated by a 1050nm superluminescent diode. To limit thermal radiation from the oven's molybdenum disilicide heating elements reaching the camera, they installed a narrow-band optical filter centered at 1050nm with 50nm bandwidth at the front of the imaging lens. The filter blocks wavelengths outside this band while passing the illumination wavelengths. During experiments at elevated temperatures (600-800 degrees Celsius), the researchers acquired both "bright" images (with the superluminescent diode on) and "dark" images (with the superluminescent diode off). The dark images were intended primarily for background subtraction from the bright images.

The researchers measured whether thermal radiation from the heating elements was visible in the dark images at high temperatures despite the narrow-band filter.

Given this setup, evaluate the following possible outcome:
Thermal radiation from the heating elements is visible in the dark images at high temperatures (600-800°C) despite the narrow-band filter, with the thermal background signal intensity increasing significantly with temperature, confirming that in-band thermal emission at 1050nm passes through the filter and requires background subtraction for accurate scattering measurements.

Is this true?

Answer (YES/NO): YES